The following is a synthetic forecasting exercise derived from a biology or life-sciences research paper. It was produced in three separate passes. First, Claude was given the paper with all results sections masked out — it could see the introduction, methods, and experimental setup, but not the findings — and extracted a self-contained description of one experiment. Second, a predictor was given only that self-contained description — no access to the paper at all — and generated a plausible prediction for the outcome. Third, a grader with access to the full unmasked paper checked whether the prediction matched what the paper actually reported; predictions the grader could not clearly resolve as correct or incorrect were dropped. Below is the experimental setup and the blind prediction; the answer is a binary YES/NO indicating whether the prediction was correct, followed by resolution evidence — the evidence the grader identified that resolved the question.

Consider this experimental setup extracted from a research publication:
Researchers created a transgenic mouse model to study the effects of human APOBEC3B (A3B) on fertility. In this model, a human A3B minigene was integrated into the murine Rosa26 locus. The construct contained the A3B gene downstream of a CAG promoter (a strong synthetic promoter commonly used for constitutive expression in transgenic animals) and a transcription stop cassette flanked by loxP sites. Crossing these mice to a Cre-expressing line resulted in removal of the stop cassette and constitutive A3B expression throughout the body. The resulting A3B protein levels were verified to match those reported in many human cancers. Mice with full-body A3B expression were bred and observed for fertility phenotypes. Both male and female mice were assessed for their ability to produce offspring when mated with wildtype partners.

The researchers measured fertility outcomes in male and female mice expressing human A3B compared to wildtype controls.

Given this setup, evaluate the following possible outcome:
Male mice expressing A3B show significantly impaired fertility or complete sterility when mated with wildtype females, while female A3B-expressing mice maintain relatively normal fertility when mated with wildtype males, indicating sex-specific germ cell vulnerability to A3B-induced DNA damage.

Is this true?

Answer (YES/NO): YES